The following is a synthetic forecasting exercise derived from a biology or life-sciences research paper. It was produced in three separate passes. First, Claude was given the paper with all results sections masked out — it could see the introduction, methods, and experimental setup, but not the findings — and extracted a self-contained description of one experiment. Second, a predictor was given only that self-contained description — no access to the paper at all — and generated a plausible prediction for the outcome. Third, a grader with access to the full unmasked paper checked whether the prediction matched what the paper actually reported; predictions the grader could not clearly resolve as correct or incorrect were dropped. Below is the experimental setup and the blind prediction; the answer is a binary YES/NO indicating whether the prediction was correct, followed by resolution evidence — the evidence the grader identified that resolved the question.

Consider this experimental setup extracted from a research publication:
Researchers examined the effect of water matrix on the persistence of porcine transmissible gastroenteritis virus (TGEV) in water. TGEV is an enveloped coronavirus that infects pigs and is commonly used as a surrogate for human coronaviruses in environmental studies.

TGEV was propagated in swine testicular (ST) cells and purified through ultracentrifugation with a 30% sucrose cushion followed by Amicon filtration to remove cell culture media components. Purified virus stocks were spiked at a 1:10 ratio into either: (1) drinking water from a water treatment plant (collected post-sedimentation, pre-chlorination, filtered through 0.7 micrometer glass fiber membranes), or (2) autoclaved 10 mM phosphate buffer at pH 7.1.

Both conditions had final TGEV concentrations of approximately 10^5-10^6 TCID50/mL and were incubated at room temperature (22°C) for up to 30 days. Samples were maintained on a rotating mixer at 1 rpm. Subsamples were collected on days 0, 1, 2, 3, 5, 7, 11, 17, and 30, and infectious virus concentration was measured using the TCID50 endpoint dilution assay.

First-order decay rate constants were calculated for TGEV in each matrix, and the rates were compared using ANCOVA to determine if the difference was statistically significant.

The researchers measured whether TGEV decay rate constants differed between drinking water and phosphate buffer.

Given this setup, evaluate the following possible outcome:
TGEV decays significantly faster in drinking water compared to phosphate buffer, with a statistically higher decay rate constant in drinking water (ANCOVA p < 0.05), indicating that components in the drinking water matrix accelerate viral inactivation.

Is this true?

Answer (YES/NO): YES